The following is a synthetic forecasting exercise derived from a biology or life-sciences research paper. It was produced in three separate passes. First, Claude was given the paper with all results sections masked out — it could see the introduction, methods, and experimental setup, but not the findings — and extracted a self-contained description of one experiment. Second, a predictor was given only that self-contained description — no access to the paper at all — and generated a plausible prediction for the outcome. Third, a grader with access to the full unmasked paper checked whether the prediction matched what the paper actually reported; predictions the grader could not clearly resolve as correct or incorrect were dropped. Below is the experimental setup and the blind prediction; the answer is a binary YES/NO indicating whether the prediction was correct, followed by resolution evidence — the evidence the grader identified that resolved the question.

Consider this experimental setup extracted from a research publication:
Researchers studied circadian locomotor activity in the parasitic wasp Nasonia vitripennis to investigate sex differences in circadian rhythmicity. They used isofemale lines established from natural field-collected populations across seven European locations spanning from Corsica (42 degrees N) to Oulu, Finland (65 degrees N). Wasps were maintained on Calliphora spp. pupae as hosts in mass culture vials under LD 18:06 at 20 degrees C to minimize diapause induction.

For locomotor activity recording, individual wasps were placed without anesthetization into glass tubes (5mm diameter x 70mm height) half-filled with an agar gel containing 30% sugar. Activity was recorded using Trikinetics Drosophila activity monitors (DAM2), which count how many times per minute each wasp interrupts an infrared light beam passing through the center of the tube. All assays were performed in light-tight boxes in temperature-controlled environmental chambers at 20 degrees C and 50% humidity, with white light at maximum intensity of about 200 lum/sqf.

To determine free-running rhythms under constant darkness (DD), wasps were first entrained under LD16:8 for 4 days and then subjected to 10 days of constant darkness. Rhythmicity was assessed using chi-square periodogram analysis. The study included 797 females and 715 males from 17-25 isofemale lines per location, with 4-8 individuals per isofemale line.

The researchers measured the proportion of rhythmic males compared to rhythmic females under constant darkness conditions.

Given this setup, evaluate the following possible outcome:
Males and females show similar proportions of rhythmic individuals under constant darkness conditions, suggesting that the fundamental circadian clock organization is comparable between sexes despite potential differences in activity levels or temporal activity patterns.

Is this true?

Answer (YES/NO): NO